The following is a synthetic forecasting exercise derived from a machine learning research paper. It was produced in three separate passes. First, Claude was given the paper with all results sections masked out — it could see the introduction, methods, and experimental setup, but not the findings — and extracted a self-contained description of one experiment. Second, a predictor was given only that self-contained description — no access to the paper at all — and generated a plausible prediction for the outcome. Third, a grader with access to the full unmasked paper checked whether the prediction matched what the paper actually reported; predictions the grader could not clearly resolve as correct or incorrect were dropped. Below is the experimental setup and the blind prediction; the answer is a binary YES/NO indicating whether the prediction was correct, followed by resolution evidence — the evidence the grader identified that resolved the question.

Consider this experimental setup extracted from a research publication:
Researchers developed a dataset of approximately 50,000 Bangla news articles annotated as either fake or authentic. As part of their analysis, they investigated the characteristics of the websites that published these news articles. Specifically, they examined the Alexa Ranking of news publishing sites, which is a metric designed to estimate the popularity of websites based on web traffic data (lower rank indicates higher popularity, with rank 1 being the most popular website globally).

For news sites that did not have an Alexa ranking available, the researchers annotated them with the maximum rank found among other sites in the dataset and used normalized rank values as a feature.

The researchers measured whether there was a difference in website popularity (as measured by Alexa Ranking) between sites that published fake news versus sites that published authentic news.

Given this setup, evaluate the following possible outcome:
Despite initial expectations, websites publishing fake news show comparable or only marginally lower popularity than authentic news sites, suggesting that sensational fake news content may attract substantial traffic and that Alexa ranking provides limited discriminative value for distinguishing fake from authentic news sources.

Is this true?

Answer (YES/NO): NO